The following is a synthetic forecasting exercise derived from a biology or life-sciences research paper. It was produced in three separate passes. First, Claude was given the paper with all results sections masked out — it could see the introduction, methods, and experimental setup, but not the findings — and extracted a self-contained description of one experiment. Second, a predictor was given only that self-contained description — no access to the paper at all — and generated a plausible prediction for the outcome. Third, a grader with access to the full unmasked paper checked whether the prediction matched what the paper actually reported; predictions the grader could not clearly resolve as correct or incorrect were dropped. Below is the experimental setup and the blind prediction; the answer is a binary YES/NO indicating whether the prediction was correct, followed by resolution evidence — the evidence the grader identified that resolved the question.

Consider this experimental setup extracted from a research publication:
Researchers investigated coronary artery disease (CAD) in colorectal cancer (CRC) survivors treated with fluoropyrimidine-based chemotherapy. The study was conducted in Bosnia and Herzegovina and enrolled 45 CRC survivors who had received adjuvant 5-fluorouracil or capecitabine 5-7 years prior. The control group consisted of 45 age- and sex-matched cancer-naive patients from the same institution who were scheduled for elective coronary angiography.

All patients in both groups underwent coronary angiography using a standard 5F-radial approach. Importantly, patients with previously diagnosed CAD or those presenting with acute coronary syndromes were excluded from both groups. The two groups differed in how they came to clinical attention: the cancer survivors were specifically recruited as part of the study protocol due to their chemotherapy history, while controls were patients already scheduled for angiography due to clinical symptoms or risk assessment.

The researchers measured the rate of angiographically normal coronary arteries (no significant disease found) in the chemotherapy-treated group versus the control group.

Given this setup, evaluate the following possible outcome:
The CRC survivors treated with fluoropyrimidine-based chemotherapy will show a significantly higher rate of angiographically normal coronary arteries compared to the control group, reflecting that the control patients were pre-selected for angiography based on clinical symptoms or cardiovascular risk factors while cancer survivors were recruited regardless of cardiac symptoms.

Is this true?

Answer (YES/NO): NO